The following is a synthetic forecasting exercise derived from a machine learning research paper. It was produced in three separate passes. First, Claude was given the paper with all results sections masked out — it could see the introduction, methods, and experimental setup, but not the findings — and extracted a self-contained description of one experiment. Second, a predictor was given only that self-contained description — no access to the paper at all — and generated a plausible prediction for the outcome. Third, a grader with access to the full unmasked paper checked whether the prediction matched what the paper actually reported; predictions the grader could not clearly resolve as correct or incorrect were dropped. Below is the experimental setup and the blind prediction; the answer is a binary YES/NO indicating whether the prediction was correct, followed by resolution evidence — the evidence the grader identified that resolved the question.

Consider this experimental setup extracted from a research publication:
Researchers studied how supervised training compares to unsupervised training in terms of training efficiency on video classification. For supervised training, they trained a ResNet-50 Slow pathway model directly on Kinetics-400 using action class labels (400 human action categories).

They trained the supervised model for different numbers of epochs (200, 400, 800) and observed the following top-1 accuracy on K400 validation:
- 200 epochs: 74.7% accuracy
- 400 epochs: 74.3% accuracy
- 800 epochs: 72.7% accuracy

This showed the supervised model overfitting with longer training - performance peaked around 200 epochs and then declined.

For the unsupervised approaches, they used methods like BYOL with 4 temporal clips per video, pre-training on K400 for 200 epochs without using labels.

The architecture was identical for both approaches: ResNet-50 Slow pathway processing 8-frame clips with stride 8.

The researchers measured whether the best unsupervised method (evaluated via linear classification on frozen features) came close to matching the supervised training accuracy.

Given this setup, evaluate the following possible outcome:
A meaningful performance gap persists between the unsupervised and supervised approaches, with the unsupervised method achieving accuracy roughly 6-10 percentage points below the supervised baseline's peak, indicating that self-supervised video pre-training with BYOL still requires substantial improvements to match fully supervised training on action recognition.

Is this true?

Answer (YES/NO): NO